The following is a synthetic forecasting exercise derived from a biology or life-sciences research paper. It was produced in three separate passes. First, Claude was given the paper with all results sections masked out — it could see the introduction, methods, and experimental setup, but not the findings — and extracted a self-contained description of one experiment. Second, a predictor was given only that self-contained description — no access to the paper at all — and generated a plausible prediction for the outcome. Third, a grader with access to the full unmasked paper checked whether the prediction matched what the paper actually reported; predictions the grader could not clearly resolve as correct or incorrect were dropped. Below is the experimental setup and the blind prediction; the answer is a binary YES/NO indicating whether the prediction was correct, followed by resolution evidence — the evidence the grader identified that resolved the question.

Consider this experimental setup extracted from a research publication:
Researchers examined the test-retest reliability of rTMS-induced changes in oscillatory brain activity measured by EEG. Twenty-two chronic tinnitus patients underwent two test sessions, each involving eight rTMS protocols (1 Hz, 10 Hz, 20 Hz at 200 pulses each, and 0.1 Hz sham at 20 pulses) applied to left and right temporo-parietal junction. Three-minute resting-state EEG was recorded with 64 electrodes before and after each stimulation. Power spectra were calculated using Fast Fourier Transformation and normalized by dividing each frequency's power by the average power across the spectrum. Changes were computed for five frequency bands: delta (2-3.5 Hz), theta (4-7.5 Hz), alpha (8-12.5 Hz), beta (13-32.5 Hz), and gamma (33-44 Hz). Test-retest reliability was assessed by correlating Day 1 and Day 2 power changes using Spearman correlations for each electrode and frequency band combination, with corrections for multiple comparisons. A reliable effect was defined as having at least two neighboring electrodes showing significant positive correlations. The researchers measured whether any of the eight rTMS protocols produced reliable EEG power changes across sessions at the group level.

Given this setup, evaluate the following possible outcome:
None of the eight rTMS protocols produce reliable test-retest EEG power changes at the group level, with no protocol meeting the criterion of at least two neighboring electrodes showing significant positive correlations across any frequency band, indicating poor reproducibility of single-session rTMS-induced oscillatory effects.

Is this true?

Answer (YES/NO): YES